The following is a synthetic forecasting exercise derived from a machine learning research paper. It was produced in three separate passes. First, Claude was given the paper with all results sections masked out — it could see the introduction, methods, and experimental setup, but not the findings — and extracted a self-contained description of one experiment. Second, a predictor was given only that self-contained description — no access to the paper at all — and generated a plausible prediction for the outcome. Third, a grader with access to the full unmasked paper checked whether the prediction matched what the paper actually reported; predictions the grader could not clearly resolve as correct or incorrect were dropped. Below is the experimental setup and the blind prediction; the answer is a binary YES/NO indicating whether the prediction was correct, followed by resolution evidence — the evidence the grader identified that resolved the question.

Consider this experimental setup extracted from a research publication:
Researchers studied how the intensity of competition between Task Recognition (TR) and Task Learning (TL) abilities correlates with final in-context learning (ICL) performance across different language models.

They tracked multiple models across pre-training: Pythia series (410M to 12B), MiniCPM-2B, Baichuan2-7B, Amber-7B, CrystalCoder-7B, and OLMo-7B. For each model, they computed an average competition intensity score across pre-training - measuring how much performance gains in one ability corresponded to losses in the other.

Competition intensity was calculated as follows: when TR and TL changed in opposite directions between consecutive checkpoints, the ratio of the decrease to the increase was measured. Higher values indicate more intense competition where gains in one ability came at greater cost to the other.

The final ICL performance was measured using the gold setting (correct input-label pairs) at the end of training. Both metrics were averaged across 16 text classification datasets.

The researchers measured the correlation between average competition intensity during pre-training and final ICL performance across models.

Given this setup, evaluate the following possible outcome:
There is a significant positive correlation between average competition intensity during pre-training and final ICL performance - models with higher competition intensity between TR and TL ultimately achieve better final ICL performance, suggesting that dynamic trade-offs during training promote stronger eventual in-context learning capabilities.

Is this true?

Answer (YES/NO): NO